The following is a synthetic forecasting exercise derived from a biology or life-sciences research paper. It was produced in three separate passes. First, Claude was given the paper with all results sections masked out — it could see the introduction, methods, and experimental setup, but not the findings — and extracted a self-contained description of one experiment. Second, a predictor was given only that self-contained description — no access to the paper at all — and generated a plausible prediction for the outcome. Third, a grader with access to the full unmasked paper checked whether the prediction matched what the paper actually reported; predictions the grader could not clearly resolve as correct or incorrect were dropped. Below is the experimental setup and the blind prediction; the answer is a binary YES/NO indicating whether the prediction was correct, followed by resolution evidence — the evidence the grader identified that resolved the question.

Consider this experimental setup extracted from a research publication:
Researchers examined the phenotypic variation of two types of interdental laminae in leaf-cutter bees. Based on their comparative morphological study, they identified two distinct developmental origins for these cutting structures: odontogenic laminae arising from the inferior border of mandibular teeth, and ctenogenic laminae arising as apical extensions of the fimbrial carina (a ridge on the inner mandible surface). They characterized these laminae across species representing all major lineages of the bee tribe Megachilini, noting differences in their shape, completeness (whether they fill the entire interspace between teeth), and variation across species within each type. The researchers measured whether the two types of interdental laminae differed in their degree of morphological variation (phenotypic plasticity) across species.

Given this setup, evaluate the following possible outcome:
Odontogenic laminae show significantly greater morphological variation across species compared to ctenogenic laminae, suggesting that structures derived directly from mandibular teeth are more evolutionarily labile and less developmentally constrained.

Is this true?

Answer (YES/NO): NO